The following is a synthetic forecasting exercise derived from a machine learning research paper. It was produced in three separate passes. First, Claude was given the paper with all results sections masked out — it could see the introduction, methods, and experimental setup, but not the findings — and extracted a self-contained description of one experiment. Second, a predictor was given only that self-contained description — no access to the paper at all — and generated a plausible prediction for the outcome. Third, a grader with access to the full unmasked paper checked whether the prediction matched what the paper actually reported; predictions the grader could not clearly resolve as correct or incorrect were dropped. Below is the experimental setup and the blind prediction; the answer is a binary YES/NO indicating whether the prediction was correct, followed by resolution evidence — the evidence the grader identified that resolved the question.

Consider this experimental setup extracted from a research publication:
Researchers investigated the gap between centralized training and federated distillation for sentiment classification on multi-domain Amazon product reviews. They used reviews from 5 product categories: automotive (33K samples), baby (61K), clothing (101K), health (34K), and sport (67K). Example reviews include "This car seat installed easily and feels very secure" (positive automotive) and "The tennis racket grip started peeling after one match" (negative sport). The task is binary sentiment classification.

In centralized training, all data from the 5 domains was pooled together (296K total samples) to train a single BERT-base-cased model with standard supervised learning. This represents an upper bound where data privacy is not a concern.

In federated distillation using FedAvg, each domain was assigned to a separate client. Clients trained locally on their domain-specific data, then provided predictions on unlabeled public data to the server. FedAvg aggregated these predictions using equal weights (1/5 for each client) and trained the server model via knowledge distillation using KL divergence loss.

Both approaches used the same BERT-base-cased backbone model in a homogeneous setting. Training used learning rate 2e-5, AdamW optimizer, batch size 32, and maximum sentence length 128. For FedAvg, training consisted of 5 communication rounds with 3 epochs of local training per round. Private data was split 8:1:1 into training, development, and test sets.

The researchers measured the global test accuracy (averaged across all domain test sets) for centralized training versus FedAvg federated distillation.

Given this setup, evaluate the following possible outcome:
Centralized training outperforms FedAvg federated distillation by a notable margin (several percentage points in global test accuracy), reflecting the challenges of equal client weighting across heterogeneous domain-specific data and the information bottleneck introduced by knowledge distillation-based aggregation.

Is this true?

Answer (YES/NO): YES